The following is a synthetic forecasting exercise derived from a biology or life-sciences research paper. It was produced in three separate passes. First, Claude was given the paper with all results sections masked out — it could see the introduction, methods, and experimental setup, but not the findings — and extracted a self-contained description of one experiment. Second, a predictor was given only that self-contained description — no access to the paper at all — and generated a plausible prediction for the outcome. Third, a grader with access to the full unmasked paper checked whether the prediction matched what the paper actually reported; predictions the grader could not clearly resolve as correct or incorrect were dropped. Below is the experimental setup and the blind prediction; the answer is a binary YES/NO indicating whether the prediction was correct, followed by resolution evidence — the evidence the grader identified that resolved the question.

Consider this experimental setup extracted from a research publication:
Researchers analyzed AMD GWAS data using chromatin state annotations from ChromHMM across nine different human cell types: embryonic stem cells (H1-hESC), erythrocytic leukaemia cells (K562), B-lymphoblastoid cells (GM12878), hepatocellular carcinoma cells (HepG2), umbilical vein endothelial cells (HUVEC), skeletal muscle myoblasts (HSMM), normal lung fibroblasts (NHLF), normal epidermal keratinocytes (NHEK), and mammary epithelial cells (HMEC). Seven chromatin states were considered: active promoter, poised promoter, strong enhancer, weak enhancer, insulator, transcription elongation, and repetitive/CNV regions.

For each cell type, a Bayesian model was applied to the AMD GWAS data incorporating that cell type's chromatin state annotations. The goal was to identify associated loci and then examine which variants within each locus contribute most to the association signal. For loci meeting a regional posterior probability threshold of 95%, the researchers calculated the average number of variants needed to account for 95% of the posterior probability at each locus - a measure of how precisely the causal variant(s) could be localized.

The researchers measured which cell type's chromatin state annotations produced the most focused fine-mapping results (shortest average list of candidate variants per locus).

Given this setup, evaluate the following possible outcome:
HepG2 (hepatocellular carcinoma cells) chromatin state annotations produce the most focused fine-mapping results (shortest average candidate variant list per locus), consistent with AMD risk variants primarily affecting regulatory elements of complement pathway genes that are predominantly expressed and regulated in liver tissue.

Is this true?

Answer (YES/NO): NO